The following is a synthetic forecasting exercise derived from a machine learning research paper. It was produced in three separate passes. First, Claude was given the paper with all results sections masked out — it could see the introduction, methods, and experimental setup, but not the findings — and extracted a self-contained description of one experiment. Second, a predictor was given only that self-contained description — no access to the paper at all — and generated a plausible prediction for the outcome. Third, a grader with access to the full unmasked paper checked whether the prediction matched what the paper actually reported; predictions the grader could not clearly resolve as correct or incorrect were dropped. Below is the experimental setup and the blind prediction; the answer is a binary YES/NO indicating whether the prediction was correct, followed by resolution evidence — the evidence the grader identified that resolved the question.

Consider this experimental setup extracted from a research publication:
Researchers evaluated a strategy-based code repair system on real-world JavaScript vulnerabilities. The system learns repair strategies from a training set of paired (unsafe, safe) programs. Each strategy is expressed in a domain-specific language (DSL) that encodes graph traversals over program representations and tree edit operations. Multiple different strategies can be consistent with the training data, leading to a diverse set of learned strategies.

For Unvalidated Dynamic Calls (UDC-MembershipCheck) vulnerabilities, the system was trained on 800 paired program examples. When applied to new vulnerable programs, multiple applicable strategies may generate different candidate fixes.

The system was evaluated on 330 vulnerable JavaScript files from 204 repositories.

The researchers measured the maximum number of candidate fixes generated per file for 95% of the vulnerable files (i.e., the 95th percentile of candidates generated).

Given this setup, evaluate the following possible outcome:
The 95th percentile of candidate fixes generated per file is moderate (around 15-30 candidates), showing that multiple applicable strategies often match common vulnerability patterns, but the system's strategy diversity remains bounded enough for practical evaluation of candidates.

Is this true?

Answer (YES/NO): YES